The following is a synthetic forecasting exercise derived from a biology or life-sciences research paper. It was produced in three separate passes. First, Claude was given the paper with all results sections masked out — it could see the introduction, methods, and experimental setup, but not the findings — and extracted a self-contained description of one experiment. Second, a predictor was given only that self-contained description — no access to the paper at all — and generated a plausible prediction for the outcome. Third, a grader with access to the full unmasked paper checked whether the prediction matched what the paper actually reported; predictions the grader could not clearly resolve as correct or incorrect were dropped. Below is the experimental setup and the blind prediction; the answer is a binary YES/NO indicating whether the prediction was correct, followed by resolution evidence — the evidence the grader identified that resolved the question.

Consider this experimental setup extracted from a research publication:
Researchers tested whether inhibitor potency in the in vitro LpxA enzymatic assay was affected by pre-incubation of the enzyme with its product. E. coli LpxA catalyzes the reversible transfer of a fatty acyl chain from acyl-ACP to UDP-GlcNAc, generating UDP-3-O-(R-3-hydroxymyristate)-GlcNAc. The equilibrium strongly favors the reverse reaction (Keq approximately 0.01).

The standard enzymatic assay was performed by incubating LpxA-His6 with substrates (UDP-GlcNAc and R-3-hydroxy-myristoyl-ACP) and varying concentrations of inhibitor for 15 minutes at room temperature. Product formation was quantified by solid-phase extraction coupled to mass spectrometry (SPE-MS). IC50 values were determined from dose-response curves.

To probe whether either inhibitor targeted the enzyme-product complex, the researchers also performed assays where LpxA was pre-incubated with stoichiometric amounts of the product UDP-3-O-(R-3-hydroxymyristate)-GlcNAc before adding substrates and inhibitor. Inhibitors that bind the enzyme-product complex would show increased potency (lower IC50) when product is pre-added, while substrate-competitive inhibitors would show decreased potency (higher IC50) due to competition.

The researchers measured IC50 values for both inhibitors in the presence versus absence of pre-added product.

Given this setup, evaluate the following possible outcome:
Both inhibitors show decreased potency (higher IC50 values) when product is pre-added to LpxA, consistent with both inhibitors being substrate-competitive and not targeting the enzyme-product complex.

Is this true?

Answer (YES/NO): NO